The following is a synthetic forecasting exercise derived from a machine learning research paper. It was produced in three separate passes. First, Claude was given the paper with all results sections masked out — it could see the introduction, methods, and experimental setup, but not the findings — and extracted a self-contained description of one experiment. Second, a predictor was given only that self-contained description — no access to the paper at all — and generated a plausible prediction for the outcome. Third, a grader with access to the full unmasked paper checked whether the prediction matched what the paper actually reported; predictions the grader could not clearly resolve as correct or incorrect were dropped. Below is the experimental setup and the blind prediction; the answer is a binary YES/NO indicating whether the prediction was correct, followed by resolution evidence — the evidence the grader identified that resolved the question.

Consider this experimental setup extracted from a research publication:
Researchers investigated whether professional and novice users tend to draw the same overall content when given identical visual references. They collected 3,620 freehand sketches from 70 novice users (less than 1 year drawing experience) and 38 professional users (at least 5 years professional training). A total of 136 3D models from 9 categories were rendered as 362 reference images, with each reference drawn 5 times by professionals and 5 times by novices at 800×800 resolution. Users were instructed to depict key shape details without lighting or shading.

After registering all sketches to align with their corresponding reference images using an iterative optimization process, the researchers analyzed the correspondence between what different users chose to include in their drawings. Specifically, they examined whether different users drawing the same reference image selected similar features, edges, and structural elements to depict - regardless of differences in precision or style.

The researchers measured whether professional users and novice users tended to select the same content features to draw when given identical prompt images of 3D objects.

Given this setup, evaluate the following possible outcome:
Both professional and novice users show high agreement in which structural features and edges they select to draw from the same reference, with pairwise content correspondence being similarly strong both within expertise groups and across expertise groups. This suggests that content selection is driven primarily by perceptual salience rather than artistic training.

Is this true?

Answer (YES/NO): NO